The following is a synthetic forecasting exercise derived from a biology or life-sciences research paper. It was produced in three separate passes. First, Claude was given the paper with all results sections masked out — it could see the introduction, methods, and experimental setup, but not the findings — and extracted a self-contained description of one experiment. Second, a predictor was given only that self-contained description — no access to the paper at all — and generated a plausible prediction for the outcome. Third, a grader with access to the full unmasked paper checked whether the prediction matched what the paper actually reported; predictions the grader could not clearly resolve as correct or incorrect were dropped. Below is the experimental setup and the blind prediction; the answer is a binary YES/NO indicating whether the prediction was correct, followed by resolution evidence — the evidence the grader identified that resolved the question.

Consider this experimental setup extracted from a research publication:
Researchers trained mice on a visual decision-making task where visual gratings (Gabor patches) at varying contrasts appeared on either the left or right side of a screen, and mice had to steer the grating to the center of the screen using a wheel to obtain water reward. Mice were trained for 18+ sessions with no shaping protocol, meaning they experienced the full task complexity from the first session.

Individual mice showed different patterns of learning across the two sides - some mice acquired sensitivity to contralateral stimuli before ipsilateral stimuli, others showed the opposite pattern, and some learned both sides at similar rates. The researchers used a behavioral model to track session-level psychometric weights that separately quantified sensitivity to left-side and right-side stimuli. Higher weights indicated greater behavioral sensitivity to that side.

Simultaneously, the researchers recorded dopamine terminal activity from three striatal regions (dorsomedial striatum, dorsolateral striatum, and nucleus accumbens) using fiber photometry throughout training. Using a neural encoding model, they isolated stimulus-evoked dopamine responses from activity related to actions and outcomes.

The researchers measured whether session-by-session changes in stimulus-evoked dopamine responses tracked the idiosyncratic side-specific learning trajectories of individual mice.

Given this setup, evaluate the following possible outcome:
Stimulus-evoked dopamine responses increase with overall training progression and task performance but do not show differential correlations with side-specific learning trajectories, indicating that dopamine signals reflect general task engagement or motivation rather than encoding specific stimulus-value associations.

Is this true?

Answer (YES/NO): NO